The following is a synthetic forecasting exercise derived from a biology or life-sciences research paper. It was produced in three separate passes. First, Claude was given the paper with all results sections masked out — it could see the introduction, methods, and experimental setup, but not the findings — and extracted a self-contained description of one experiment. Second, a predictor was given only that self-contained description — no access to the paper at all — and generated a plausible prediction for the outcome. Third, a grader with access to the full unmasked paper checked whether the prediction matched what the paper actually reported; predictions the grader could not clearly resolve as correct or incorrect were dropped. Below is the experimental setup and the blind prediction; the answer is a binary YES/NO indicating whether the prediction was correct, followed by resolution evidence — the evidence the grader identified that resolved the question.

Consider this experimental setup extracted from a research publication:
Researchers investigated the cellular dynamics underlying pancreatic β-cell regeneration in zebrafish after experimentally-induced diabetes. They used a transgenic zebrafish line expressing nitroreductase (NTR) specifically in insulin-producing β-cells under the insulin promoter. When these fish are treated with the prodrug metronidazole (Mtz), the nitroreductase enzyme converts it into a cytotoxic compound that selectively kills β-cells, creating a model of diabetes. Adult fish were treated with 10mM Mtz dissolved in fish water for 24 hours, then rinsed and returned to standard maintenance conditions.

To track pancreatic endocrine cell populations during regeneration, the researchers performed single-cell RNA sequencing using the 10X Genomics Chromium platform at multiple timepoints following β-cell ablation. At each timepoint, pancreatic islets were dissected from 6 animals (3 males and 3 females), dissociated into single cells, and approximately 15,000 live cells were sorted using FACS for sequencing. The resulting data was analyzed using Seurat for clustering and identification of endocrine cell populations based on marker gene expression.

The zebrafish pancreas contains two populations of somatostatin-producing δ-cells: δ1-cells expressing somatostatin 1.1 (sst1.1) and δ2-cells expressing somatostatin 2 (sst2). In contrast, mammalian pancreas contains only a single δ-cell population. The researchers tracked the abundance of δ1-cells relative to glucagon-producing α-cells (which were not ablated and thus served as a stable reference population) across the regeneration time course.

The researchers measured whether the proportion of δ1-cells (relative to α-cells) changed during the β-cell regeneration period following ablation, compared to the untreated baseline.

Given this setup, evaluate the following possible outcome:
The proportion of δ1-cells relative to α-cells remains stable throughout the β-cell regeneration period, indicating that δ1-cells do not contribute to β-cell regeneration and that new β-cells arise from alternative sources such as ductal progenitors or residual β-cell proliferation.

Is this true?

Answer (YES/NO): NO